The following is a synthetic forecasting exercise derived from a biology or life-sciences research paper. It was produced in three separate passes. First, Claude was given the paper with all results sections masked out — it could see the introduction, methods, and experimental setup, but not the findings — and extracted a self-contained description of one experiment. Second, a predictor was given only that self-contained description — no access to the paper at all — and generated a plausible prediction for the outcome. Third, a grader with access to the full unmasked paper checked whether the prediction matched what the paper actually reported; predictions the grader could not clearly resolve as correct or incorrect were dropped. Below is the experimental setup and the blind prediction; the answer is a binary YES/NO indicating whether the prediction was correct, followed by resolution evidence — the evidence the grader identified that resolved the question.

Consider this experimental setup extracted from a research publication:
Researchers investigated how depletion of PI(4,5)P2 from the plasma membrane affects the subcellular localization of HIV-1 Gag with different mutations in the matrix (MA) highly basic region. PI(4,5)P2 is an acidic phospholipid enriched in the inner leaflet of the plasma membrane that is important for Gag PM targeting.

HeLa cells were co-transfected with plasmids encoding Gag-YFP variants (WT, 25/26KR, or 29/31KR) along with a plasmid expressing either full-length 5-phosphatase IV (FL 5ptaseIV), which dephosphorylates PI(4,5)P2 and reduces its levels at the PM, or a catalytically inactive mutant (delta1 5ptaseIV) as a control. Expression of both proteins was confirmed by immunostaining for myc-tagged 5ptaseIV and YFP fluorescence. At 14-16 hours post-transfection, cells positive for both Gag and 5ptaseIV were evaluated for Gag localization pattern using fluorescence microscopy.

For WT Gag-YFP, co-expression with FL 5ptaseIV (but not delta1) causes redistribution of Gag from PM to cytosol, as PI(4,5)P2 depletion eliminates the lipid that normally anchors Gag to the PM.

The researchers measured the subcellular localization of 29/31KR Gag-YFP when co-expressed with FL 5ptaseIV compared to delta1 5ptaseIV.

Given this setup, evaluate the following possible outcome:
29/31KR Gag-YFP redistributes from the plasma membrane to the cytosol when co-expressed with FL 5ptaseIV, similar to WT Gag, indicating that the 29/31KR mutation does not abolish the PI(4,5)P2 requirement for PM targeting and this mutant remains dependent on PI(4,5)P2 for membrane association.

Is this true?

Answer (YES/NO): YES